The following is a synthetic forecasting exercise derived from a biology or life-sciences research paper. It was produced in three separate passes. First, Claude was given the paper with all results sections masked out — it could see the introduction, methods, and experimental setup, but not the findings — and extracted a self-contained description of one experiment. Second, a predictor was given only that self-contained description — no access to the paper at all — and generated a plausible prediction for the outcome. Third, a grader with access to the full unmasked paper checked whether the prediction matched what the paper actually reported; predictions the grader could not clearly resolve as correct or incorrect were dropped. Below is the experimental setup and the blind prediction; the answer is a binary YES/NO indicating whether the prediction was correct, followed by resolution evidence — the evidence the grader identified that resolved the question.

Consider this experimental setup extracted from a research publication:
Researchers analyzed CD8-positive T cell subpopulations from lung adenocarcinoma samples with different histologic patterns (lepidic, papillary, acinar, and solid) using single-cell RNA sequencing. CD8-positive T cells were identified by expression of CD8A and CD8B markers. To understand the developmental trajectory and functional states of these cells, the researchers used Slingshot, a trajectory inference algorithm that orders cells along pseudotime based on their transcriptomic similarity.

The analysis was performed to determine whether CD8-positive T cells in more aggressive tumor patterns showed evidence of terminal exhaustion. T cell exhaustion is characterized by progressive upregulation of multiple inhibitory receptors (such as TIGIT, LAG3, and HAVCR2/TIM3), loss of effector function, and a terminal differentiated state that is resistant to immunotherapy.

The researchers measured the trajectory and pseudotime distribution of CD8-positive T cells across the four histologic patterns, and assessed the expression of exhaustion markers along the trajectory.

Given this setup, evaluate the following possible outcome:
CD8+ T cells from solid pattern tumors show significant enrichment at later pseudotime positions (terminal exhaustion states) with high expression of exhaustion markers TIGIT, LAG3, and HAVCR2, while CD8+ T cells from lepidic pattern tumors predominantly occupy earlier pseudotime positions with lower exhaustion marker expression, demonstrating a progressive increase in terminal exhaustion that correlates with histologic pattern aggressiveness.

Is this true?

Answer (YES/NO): NO